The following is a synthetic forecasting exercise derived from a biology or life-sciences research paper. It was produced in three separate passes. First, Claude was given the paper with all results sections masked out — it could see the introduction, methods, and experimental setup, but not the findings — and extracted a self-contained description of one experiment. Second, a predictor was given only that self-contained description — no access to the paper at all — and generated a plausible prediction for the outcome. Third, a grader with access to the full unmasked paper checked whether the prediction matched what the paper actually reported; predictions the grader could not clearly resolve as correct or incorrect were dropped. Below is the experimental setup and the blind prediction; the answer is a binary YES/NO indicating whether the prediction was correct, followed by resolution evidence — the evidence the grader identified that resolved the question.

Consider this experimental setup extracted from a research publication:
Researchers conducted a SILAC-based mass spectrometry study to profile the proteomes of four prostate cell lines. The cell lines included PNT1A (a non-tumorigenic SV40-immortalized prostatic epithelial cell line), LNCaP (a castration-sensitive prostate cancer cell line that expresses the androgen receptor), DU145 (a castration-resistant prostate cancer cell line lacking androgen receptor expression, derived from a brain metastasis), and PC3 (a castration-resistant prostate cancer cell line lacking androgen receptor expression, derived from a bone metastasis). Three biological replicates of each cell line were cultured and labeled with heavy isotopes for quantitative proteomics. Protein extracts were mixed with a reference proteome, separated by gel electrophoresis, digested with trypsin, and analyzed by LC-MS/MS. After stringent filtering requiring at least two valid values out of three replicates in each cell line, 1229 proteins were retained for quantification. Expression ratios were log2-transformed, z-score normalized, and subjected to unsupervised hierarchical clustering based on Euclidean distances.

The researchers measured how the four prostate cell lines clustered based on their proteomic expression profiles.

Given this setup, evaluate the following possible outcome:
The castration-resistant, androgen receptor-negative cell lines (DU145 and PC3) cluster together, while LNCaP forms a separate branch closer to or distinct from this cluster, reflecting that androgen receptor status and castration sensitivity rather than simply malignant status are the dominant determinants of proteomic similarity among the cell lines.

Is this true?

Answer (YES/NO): NO